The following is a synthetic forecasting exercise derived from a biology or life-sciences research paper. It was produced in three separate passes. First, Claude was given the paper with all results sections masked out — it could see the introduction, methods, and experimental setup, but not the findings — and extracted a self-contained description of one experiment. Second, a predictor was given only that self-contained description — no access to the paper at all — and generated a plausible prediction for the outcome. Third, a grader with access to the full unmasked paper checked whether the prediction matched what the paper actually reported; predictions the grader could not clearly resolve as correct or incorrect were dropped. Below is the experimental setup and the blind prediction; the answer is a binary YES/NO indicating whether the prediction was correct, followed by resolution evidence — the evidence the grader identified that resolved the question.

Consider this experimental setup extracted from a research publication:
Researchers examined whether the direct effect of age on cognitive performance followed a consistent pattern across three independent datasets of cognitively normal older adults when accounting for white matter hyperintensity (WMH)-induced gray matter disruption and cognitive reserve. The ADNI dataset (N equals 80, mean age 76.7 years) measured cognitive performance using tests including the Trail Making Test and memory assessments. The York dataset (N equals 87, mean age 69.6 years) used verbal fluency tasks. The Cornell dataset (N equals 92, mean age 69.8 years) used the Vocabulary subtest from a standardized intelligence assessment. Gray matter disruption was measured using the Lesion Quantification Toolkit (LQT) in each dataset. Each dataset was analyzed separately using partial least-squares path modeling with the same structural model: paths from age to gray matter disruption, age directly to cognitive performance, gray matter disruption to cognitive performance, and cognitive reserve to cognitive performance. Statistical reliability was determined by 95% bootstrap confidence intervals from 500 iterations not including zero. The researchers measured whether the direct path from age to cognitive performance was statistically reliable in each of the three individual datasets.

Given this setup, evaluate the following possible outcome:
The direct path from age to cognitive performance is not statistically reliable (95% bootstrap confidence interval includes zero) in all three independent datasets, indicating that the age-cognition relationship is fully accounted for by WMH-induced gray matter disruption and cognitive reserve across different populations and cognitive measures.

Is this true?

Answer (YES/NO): NO